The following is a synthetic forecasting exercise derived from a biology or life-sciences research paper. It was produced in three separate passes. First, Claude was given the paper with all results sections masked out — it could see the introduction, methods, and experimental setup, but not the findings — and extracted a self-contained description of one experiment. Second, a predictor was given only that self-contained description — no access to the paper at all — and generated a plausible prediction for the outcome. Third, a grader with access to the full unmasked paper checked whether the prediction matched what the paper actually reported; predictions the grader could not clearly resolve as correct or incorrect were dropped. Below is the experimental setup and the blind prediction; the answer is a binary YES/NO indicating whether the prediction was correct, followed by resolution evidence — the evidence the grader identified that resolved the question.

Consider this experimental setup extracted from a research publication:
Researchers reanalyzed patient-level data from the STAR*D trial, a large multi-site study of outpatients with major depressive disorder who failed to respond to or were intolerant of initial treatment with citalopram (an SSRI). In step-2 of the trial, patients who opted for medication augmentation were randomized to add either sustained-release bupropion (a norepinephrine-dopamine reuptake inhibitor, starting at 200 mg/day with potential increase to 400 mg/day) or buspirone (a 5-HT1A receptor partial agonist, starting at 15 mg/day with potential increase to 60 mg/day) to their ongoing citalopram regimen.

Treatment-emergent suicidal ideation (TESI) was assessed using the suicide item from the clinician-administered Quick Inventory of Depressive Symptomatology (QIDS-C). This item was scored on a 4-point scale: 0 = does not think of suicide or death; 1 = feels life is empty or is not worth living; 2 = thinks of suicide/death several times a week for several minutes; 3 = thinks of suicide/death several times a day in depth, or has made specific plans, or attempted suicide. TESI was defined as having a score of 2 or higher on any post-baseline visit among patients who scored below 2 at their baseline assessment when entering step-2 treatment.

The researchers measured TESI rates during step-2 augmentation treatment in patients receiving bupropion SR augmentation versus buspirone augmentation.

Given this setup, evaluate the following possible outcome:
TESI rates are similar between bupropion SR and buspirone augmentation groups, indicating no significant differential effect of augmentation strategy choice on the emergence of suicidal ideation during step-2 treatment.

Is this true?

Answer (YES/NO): NO